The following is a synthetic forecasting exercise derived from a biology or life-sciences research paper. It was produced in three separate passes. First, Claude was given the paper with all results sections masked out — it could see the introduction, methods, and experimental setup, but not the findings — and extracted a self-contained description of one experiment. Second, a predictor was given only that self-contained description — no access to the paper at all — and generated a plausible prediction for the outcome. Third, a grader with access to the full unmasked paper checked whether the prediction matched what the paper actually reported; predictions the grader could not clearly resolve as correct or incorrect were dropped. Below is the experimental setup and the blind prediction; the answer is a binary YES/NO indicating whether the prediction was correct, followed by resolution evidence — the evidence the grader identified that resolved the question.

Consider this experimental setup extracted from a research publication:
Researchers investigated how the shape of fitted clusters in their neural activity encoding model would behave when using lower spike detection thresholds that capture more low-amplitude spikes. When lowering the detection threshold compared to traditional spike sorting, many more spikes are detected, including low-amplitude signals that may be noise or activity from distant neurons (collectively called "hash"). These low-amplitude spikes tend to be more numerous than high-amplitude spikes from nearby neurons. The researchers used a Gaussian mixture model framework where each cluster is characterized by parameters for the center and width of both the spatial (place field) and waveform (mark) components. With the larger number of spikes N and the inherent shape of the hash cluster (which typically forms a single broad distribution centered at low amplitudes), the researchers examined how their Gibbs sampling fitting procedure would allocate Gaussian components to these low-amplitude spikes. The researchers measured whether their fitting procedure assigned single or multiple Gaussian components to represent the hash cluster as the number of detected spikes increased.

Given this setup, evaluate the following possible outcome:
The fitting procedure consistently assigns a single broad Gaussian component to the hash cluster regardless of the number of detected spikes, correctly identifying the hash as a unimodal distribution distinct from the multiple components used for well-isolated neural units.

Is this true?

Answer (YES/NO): NO